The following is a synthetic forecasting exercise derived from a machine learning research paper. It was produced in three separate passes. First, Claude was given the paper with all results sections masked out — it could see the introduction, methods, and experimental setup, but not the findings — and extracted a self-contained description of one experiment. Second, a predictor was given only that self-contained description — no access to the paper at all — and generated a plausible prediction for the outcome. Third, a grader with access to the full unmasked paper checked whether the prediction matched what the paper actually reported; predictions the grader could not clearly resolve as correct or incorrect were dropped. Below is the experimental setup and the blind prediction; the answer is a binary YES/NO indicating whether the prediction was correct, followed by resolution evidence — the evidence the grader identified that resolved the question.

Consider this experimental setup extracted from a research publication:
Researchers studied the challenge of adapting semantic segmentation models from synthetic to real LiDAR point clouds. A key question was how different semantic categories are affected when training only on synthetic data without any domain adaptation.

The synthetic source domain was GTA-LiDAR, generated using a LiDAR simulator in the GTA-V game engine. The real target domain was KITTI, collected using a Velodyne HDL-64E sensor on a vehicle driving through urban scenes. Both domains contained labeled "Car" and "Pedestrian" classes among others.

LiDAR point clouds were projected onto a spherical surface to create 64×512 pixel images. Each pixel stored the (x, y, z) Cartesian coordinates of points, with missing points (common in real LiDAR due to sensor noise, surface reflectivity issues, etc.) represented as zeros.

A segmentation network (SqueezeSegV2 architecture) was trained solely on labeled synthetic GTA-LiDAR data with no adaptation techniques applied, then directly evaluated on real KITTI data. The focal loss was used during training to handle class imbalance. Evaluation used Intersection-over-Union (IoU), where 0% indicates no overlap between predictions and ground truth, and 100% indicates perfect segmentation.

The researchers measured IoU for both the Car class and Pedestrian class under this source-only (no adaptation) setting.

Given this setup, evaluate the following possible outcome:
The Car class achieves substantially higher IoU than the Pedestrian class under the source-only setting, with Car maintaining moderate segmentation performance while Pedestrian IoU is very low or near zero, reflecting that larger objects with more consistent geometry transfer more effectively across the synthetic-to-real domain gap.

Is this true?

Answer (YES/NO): YES